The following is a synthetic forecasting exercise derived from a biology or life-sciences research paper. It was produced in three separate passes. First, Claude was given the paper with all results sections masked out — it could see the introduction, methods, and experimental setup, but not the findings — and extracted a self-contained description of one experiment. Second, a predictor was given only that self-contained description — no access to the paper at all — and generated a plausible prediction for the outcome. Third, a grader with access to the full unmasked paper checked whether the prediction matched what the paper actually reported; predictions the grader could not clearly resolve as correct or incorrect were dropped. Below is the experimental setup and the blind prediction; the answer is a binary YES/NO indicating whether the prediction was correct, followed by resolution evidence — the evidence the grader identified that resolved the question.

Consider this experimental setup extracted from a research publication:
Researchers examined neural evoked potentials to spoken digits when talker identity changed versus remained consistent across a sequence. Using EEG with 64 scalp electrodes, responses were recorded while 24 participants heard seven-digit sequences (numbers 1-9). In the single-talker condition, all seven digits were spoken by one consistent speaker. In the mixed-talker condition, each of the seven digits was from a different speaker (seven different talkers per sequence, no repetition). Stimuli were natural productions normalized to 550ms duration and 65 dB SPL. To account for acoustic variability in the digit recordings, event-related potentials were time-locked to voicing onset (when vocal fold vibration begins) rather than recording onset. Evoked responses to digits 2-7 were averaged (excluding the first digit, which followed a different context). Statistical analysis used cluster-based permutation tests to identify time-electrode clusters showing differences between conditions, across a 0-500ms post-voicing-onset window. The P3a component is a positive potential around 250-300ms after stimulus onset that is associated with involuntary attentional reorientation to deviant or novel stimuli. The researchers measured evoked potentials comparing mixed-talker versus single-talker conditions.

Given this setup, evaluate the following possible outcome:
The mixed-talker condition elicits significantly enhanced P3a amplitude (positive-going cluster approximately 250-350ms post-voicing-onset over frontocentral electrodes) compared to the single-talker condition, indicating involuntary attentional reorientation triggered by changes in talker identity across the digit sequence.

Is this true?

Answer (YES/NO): YES